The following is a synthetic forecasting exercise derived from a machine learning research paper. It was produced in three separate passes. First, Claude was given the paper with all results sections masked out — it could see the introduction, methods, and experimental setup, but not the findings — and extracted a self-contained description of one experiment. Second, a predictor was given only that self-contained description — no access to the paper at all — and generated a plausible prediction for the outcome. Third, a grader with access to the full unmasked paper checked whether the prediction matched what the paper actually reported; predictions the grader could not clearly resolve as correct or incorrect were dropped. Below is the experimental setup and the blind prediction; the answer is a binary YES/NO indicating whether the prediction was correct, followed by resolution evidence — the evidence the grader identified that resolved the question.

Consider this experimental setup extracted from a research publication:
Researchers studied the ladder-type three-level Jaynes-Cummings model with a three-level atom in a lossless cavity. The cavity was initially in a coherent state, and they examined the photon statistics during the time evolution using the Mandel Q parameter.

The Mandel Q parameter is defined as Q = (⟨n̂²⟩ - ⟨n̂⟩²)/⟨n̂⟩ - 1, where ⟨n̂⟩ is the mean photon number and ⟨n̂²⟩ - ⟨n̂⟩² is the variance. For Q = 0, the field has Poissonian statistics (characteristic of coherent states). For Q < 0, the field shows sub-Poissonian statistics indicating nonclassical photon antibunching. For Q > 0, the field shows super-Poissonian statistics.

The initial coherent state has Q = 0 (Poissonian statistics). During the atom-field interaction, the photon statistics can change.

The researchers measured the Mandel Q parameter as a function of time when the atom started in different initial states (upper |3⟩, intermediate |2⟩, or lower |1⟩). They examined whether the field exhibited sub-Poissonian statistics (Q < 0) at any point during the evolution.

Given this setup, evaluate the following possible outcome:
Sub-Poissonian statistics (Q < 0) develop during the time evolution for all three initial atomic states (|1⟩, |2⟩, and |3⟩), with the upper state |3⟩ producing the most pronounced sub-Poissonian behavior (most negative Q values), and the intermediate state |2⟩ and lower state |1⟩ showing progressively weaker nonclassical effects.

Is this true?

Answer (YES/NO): NO